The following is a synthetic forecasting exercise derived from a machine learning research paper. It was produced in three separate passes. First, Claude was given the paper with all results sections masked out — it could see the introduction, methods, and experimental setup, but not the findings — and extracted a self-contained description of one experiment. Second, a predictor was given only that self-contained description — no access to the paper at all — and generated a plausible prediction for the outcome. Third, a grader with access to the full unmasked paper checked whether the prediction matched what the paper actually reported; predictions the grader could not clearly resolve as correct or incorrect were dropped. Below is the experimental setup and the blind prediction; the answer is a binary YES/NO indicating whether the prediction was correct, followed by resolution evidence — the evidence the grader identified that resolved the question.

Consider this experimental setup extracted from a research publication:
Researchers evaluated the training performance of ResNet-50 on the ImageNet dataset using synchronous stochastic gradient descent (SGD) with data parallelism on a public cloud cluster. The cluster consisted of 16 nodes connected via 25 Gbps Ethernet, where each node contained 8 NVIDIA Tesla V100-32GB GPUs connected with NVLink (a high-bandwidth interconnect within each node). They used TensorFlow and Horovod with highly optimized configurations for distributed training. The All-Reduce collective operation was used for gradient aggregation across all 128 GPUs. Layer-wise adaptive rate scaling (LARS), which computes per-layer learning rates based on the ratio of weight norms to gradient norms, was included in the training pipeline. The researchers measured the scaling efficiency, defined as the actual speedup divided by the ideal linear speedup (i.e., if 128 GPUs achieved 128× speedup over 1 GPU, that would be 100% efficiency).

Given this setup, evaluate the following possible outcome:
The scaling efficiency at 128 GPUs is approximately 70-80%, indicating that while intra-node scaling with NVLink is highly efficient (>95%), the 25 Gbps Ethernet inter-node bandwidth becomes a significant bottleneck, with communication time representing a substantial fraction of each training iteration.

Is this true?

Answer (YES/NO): NO